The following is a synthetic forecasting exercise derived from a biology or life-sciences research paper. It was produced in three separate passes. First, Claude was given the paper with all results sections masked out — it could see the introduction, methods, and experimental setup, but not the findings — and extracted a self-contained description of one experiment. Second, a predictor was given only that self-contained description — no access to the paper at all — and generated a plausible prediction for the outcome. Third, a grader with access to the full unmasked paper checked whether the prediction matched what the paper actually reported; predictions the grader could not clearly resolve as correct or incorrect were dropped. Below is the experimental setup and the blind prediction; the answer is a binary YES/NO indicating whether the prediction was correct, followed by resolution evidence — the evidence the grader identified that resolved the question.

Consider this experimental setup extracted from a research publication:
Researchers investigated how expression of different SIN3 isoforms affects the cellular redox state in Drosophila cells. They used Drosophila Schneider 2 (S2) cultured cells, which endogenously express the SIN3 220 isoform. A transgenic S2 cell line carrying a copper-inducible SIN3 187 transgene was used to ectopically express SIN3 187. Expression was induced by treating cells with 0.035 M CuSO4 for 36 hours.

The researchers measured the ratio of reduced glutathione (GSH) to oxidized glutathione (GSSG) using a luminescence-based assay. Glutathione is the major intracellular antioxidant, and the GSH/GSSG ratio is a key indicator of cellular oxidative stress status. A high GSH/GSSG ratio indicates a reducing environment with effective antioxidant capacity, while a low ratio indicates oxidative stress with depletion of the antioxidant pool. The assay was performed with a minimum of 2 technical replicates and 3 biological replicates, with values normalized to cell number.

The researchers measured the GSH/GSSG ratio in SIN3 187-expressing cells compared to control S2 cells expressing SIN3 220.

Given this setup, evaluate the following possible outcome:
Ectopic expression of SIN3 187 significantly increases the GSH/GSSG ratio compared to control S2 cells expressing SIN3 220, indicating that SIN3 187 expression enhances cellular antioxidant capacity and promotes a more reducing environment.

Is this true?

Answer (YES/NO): NO